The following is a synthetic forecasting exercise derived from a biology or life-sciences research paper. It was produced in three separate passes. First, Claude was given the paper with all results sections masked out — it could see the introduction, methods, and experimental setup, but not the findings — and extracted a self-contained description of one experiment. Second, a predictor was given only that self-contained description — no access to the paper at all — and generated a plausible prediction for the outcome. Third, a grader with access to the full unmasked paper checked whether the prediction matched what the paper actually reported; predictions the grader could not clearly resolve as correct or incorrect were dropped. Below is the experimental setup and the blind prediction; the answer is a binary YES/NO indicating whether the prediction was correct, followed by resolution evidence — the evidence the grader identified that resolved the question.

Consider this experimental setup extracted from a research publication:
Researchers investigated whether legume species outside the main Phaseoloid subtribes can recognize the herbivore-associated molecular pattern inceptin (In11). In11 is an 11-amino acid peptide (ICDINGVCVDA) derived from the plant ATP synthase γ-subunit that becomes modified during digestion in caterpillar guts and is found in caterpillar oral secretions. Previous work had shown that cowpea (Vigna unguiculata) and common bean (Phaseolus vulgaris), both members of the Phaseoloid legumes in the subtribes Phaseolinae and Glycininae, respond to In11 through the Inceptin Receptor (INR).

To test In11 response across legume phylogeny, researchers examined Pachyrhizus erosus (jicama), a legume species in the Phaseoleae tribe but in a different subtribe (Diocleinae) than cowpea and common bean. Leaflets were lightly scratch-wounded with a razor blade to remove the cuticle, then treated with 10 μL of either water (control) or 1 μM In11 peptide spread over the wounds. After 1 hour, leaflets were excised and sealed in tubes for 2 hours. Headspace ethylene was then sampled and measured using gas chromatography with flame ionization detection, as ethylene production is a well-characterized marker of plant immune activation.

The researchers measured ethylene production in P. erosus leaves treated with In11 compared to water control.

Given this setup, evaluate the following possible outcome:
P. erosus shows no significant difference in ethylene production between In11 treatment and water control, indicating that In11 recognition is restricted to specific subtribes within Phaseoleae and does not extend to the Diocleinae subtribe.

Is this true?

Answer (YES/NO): YES